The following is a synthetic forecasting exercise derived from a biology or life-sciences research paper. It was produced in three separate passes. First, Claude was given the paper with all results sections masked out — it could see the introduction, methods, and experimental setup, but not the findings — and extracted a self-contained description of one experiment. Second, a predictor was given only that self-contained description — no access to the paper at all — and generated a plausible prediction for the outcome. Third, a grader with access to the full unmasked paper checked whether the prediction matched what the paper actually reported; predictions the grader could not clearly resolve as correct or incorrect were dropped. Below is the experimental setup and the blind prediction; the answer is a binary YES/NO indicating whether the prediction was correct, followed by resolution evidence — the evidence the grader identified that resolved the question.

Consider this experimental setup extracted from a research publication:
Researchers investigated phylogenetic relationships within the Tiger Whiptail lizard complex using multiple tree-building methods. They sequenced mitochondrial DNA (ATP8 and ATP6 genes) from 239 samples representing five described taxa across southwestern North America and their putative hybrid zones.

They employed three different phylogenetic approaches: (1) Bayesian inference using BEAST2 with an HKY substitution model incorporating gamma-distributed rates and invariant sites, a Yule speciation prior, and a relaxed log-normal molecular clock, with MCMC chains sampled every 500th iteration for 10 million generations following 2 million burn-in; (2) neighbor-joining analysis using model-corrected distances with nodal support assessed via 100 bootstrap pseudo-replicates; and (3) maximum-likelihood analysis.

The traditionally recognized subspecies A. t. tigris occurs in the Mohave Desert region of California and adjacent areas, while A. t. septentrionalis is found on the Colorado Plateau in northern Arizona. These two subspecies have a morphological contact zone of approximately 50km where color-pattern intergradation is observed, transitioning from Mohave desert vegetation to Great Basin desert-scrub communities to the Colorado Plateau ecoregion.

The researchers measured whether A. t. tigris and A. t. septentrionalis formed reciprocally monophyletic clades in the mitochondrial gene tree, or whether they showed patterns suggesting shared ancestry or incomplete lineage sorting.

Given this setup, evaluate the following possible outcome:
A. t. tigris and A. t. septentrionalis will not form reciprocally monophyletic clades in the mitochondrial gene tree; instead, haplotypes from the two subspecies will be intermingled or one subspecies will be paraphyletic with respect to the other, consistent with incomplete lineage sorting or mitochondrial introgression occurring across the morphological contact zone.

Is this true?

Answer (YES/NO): YES